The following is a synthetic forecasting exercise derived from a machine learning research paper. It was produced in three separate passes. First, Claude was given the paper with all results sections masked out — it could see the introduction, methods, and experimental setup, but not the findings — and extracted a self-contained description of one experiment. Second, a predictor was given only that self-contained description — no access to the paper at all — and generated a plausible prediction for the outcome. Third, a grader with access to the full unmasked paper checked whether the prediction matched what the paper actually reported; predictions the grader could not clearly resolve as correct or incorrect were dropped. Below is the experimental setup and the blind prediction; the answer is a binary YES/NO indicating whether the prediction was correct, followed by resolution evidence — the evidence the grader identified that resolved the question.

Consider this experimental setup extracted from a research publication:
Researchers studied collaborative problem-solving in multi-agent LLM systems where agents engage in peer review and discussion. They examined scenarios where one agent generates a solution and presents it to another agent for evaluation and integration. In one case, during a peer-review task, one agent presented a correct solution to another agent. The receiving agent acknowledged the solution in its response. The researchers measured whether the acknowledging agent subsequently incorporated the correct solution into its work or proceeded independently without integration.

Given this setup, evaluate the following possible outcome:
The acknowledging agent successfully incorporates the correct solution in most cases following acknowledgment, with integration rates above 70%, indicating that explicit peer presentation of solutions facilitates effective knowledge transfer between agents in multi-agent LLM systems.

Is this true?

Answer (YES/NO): NO